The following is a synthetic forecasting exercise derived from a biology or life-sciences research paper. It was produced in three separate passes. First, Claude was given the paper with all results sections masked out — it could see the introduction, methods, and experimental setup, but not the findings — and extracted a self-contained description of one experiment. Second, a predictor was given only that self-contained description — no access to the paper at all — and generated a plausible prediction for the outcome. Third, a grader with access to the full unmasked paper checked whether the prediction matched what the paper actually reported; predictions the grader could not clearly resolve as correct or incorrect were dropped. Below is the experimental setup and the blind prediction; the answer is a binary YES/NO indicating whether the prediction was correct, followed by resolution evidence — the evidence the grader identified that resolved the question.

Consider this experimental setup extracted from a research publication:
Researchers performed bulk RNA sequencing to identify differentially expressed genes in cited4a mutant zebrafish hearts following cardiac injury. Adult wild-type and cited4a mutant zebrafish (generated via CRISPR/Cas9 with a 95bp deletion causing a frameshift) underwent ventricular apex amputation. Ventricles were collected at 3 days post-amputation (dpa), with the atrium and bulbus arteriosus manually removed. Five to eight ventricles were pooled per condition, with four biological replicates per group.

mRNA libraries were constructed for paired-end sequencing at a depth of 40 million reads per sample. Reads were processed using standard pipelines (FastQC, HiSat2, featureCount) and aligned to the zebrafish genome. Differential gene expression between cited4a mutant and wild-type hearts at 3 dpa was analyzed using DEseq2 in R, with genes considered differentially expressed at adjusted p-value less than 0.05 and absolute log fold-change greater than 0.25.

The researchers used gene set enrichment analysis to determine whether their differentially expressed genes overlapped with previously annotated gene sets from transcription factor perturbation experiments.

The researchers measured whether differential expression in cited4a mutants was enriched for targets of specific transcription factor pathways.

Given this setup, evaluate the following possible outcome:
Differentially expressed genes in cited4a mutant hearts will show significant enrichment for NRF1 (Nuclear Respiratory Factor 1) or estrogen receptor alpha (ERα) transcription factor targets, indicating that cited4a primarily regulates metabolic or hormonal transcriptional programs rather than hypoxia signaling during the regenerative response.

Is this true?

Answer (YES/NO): NO